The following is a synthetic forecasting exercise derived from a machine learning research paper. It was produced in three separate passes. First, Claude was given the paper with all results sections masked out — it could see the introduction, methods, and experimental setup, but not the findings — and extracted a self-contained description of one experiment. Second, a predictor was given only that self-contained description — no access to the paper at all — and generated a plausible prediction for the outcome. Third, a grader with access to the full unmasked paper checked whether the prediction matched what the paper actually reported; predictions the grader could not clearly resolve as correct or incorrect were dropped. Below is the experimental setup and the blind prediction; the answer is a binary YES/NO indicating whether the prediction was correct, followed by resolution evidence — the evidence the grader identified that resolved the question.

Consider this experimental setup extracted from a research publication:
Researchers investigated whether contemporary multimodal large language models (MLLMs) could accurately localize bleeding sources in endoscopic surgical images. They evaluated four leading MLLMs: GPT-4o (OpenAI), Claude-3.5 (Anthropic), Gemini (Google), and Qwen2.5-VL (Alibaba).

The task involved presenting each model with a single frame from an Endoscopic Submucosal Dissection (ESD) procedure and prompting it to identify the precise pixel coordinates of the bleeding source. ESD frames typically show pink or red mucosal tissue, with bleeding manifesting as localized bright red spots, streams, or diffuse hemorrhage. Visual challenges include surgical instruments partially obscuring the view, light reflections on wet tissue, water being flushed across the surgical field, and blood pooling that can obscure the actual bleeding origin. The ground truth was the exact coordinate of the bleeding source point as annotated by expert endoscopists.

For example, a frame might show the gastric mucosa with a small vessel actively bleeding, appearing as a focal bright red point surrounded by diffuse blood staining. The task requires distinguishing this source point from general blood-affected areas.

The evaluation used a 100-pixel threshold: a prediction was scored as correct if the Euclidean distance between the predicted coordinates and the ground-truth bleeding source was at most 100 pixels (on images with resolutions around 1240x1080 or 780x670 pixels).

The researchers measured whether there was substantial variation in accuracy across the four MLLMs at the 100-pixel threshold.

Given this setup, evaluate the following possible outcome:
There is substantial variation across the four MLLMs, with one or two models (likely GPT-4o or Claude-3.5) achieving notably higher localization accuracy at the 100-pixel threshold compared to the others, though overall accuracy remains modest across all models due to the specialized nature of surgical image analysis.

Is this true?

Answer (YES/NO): NO